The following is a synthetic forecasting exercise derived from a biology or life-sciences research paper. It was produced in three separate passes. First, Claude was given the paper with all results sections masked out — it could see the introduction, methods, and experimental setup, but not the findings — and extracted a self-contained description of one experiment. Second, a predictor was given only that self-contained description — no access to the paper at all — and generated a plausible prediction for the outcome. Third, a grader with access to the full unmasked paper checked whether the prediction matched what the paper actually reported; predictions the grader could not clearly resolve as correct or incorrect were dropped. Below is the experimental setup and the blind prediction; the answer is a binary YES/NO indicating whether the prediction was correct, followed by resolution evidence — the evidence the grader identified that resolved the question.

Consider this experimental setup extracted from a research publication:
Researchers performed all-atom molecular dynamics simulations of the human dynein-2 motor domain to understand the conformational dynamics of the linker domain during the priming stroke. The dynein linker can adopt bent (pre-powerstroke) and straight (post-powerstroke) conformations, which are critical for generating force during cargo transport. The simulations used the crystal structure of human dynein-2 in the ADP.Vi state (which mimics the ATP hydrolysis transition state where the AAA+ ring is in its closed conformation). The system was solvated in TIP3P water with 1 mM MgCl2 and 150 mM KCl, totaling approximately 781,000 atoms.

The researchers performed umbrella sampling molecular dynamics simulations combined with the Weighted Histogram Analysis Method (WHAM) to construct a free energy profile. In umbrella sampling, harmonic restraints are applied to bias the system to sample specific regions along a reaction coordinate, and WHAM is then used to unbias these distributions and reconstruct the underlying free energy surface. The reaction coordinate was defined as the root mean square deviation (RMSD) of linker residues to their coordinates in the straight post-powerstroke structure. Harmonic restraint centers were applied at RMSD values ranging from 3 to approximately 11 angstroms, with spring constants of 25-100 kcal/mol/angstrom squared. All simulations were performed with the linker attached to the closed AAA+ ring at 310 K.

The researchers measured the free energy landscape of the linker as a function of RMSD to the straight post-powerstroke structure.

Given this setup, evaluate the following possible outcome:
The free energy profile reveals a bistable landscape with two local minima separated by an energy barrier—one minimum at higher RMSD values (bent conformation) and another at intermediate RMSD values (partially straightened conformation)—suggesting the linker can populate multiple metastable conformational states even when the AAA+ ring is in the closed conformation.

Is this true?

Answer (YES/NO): YES